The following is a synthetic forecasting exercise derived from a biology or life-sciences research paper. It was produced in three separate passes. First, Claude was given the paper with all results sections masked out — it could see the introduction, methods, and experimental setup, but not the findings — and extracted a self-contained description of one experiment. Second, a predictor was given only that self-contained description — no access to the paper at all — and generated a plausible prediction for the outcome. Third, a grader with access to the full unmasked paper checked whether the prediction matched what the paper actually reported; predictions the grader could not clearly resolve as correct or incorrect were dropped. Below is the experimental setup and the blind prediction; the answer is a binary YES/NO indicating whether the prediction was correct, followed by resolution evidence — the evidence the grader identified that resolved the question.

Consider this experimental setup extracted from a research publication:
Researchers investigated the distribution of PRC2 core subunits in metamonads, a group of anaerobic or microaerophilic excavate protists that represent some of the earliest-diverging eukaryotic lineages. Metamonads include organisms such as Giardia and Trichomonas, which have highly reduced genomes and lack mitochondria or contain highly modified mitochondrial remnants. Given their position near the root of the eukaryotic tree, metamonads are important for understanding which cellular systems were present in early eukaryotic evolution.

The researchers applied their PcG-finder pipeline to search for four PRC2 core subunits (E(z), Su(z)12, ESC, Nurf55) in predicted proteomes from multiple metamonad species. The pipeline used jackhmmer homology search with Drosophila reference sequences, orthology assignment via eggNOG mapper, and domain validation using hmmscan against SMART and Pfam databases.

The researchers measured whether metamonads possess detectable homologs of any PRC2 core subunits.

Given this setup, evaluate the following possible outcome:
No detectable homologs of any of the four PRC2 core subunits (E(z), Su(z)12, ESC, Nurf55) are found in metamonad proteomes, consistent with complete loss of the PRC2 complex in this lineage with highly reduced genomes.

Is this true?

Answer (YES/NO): NO